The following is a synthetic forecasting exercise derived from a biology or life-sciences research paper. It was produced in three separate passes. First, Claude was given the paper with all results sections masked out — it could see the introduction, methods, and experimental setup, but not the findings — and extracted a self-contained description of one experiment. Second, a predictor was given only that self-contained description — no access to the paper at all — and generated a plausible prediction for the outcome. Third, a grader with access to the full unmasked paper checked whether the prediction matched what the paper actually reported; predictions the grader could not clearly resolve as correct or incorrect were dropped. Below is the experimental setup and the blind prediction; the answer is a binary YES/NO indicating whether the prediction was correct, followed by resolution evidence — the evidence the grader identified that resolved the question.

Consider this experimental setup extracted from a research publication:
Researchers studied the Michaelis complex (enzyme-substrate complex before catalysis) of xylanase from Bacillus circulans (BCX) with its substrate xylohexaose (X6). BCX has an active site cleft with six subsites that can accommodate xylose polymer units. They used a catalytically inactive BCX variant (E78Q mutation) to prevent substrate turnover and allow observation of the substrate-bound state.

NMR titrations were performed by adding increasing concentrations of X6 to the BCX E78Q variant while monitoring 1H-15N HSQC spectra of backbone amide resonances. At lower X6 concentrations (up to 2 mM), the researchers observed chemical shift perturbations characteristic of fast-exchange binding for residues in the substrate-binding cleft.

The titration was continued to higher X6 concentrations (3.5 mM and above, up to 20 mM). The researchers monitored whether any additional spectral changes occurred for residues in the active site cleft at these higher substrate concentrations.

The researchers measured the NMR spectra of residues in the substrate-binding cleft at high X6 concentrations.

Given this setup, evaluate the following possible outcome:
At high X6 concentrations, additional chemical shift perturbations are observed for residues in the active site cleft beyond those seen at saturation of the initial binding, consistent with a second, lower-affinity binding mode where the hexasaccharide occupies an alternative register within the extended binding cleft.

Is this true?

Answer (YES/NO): NO